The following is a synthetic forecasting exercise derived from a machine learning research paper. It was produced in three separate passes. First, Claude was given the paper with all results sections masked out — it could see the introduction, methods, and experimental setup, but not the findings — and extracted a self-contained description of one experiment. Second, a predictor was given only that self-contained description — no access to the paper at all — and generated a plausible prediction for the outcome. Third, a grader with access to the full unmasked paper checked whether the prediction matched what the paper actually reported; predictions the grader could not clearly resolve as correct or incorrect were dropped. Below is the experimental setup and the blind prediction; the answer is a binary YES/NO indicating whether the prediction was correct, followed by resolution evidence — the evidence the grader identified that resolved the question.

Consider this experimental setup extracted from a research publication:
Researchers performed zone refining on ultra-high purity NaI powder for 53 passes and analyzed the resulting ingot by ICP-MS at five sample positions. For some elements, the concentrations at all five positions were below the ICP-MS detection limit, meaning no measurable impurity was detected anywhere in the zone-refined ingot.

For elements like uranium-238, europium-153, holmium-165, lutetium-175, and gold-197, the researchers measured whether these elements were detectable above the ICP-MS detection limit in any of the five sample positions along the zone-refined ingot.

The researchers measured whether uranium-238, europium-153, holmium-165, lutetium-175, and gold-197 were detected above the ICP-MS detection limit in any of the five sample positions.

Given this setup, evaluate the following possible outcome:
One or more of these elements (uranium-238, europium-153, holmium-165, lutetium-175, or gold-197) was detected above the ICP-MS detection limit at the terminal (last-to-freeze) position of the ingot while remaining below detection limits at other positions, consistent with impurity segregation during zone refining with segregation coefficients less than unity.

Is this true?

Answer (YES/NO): NO